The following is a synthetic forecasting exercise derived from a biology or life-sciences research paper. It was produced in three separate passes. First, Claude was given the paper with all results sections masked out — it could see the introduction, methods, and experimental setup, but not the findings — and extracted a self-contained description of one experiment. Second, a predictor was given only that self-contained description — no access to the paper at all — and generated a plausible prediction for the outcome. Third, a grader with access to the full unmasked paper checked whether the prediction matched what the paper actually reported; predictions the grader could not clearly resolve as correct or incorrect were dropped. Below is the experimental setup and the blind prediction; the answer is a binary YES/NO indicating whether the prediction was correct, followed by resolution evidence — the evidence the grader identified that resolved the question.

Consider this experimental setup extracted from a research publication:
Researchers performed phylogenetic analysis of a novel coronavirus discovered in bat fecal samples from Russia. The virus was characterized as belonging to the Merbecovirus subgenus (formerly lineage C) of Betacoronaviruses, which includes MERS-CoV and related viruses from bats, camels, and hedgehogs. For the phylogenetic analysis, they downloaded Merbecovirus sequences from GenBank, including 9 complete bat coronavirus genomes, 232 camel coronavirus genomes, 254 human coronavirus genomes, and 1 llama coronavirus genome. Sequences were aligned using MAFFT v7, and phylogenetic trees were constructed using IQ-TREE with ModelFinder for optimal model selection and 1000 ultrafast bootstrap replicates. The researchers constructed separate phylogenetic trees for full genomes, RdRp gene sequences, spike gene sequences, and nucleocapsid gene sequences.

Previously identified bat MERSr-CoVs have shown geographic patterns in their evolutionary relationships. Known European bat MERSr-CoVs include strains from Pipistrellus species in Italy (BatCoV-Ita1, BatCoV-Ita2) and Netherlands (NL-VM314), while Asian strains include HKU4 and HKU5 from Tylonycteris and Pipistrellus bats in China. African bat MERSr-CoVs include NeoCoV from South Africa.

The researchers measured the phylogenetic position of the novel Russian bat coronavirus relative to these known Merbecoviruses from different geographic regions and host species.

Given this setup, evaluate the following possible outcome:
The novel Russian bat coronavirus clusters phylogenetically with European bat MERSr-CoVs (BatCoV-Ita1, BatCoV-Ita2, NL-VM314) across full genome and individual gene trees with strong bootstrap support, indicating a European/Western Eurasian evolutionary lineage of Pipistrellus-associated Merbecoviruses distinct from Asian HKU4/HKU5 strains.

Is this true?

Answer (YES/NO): NO